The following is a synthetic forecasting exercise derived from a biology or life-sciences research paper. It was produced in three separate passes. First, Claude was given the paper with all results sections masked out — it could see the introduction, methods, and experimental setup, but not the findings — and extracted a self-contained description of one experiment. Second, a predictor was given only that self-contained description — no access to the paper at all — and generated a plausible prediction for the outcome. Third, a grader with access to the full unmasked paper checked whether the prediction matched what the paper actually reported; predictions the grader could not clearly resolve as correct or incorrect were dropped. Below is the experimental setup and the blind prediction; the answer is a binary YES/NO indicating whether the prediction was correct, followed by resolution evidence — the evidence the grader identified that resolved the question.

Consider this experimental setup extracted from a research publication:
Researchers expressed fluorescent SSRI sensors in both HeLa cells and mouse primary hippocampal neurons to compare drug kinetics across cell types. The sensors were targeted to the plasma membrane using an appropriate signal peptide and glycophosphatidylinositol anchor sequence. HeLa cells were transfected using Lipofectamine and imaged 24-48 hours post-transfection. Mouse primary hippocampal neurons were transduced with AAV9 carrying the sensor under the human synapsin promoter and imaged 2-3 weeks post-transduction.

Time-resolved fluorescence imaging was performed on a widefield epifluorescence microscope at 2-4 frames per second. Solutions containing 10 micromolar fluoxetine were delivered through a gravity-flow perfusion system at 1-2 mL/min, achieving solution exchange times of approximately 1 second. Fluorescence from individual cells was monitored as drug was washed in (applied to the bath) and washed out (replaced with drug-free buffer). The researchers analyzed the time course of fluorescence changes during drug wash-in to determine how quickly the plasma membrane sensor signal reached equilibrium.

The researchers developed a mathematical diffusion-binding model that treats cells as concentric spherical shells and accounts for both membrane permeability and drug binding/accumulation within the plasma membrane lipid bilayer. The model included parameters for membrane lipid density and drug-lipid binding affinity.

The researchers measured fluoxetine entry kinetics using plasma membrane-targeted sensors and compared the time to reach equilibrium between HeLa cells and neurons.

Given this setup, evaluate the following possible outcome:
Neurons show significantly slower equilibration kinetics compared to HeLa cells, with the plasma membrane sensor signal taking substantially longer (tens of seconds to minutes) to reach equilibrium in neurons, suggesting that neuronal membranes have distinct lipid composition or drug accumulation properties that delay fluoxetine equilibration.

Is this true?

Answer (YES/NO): YES